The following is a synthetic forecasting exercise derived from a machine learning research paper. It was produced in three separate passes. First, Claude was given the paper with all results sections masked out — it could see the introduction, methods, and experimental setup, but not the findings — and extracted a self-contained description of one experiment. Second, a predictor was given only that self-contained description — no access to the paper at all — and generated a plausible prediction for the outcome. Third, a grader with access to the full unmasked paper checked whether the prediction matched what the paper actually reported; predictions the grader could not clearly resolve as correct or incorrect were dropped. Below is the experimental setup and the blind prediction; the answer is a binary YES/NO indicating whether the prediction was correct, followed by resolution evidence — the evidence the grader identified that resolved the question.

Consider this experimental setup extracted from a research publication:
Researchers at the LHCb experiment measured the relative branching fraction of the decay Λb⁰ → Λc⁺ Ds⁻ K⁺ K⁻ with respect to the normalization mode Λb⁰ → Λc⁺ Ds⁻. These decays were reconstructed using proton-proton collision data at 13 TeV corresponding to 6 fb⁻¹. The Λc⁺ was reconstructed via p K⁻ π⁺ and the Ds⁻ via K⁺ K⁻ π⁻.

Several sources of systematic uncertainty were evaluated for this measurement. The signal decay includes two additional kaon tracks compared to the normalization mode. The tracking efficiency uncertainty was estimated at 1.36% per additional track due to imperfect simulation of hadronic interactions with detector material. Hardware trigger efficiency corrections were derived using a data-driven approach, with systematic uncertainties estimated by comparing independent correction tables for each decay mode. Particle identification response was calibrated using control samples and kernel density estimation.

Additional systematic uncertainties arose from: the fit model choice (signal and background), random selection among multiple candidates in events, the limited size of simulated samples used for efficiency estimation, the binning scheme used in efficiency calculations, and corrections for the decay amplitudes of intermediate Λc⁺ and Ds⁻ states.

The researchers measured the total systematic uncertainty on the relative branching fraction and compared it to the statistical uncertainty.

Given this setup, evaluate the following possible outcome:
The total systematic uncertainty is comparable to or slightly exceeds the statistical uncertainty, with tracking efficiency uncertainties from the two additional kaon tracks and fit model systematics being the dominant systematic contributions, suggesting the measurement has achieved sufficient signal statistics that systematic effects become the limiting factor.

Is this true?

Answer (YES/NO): NO